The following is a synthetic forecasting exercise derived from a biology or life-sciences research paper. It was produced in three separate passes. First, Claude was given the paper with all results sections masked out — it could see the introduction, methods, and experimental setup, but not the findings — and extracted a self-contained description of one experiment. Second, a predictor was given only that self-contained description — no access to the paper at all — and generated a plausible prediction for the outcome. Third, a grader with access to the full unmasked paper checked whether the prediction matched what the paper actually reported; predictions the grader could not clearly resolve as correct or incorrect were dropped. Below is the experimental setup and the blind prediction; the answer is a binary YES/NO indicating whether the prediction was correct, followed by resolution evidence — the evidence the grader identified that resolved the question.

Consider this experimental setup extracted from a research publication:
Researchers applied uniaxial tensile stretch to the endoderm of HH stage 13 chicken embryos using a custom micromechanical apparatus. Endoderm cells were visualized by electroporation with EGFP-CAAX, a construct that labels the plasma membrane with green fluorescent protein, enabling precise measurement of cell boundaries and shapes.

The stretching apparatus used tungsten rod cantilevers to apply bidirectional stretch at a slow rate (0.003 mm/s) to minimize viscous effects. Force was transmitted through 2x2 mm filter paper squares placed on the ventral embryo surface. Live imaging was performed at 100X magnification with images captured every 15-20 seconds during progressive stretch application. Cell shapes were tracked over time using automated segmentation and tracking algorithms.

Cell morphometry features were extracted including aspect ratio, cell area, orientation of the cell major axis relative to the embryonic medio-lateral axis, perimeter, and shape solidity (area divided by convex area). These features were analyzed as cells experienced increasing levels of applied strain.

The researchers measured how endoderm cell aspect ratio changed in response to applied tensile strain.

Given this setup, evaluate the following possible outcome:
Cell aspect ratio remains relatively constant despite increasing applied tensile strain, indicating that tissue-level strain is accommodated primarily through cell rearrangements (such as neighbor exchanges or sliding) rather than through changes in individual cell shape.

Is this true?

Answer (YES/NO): NO